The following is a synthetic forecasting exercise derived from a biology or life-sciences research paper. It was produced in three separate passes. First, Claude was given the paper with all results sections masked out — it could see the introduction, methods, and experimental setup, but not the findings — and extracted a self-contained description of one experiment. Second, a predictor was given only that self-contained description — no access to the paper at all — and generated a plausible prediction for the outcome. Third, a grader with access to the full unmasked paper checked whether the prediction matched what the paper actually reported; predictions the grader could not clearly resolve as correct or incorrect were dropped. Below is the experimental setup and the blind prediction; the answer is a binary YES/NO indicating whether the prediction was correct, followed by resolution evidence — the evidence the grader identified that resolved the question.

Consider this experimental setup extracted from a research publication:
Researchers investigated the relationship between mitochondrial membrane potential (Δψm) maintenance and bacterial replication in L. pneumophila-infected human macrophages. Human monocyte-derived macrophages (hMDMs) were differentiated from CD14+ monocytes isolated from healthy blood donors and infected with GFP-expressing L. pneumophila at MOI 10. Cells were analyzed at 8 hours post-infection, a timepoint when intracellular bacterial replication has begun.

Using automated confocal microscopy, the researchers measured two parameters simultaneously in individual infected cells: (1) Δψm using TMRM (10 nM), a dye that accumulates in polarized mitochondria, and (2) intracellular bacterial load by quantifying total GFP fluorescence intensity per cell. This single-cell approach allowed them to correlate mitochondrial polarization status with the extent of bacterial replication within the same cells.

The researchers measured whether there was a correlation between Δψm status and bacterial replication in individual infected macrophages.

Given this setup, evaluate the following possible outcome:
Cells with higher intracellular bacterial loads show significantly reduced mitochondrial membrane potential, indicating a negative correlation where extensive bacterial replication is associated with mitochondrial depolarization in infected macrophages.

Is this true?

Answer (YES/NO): NO